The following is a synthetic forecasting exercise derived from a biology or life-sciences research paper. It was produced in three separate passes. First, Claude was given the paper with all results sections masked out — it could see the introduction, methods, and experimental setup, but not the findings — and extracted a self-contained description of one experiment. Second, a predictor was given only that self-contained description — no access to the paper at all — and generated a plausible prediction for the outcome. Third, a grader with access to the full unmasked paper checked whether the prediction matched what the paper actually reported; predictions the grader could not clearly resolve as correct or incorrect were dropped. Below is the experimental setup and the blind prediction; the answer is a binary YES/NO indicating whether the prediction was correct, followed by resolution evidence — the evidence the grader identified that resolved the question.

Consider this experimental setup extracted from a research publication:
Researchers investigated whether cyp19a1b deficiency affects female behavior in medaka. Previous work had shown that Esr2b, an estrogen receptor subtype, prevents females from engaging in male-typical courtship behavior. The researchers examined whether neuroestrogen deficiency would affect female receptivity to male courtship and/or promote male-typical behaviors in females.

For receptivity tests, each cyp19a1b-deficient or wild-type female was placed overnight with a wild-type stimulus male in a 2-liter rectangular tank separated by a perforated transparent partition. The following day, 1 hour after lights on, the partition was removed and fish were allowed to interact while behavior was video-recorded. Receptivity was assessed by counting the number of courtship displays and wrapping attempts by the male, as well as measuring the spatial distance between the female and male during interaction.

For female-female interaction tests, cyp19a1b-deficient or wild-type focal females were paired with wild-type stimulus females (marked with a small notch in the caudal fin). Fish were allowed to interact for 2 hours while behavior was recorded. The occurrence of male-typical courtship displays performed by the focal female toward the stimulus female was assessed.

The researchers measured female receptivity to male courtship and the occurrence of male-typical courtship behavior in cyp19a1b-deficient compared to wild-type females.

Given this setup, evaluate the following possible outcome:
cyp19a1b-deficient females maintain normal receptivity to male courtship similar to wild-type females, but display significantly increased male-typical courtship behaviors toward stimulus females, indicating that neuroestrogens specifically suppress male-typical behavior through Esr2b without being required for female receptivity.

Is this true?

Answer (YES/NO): NO